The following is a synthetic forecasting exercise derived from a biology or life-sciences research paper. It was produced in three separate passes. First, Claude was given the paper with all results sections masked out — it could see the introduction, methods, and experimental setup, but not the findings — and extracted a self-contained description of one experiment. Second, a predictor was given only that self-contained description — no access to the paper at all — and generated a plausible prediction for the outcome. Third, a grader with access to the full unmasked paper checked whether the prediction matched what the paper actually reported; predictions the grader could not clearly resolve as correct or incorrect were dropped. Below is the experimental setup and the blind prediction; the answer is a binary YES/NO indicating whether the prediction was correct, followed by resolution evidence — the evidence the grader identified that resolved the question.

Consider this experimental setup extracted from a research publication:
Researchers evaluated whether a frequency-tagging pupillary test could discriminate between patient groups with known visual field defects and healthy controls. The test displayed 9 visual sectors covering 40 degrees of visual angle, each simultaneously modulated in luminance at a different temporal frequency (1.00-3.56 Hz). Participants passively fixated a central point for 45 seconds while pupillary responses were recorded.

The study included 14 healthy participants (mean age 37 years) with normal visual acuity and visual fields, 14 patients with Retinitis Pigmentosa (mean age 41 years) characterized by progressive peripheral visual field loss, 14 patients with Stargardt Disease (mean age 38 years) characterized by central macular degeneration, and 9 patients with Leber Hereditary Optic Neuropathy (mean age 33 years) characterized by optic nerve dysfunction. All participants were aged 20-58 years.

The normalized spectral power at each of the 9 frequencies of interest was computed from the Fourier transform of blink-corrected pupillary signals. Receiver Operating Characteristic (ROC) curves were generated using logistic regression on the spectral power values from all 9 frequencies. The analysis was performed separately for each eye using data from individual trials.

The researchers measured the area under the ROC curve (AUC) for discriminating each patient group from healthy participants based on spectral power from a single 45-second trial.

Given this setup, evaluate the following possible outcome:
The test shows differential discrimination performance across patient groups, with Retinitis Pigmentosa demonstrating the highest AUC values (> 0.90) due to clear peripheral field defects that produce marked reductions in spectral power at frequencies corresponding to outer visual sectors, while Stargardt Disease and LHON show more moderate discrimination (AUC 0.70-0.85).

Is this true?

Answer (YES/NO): NO